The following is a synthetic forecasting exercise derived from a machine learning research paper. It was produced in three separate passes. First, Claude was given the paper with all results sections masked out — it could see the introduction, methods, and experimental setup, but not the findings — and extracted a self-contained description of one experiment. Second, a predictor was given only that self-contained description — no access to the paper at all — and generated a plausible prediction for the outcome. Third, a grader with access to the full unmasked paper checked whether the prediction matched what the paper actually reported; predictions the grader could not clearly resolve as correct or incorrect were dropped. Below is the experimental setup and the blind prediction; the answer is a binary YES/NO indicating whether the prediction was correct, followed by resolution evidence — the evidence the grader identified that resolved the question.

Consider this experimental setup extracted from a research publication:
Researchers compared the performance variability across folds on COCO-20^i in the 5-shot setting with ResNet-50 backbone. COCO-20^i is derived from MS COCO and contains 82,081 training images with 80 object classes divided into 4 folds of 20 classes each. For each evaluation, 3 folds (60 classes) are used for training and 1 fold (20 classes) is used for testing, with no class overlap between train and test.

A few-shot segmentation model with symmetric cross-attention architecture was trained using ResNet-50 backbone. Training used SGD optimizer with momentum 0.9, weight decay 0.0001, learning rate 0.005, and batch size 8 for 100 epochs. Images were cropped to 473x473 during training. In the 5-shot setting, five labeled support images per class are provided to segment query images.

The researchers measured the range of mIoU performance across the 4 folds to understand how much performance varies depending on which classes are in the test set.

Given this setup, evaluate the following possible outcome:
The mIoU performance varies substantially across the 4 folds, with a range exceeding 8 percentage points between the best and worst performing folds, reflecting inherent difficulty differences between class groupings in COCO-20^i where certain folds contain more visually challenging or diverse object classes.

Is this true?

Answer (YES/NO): NO